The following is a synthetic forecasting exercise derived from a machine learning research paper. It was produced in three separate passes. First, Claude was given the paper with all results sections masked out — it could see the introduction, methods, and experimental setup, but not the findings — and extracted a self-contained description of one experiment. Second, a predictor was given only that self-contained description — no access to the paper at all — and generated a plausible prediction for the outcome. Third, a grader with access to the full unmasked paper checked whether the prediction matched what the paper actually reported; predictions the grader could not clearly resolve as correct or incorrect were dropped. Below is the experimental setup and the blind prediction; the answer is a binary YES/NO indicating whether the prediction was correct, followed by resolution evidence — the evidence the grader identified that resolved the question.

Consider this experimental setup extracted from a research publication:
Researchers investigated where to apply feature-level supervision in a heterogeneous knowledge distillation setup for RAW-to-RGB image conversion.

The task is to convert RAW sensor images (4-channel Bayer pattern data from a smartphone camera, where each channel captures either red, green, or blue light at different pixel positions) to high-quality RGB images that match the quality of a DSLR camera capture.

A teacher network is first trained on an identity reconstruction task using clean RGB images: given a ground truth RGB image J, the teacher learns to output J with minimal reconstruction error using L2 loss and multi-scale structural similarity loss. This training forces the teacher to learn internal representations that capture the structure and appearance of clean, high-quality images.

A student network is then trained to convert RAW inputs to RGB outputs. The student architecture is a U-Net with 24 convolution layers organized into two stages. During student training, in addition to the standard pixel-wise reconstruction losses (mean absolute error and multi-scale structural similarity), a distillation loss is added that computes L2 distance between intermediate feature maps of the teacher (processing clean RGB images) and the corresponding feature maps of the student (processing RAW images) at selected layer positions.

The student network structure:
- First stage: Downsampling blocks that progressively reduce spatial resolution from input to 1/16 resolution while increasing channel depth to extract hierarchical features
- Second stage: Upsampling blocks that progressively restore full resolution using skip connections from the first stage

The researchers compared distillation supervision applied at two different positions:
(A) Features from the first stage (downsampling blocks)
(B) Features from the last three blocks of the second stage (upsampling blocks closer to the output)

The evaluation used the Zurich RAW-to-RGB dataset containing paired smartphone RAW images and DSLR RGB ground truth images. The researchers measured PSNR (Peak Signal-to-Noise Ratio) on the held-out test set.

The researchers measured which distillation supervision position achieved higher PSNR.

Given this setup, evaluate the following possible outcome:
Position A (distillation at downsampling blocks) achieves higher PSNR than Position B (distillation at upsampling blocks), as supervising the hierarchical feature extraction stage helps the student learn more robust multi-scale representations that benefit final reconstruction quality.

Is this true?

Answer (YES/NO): NO